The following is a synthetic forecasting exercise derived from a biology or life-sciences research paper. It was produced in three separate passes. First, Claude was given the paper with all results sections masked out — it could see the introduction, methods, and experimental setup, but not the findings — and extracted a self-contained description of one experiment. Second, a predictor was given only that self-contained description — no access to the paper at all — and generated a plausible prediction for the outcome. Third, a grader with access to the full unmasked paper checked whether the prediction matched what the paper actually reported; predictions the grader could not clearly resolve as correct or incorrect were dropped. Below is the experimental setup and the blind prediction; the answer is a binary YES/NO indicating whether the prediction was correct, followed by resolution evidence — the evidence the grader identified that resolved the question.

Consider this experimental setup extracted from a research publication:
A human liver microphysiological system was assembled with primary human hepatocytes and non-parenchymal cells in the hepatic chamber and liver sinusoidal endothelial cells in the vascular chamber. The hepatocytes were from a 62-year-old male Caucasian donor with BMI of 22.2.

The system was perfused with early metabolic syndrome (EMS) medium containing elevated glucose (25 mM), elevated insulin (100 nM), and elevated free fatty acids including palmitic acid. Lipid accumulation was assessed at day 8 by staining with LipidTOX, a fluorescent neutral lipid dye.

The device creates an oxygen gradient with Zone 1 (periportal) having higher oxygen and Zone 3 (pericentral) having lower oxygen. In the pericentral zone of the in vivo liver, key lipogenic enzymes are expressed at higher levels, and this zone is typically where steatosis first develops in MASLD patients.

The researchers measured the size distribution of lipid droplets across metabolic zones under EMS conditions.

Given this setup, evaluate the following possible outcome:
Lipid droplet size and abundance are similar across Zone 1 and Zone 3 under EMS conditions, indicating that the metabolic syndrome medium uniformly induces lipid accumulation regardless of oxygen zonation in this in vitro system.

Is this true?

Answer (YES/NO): NO